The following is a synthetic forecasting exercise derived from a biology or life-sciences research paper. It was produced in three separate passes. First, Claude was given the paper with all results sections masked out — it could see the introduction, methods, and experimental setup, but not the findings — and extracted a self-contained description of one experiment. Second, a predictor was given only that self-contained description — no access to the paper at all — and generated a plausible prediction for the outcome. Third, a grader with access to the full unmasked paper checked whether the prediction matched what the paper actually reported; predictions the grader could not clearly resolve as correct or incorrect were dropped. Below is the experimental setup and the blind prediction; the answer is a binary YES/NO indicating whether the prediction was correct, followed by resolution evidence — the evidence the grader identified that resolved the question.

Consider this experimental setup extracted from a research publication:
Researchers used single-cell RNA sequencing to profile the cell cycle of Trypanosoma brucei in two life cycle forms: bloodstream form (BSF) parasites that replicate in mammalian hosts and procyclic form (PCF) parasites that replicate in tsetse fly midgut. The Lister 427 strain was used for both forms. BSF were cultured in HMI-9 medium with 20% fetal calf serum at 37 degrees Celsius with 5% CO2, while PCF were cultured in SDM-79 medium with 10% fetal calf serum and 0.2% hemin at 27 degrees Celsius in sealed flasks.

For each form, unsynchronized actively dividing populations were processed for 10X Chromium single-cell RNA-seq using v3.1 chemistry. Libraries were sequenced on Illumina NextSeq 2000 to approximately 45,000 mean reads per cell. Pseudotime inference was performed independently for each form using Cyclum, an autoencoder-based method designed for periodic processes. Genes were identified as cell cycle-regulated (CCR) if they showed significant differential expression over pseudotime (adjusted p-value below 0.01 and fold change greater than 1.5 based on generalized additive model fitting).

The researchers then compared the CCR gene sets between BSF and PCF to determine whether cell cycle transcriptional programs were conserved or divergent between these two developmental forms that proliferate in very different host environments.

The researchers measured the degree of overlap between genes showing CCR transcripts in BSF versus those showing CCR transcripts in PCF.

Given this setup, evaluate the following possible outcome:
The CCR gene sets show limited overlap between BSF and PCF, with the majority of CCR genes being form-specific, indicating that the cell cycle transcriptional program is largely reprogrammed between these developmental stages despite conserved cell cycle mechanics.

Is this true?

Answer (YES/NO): NO